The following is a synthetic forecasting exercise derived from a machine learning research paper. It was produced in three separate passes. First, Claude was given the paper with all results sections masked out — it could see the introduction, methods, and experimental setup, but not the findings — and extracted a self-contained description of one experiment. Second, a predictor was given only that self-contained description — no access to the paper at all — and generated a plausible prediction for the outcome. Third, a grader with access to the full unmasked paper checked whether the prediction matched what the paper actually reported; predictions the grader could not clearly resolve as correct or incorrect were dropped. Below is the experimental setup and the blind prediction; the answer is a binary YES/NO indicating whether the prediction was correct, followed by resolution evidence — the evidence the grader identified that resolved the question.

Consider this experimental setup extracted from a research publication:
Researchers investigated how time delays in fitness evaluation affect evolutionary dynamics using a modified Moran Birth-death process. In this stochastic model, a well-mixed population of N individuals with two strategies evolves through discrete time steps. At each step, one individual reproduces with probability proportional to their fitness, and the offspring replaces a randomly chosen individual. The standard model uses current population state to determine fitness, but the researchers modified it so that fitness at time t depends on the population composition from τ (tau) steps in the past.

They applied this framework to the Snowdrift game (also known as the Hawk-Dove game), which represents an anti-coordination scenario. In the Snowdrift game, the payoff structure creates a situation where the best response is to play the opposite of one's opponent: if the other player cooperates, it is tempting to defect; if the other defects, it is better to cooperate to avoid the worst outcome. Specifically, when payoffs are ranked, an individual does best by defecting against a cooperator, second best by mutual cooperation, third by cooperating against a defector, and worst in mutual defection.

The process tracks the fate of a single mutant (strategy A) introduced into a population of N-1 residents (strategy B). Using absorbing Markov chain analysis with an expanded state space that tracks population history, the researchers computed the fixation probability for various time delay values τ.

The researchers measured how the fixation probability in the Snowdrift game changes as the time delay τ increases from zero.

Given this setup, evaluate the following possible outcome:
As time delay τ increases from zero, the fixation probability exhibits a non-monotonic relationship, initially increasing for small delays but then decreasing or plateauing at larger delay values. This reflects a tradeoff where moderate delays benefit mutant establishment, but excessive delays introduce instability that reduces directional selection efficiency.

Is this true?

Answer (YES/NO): NO